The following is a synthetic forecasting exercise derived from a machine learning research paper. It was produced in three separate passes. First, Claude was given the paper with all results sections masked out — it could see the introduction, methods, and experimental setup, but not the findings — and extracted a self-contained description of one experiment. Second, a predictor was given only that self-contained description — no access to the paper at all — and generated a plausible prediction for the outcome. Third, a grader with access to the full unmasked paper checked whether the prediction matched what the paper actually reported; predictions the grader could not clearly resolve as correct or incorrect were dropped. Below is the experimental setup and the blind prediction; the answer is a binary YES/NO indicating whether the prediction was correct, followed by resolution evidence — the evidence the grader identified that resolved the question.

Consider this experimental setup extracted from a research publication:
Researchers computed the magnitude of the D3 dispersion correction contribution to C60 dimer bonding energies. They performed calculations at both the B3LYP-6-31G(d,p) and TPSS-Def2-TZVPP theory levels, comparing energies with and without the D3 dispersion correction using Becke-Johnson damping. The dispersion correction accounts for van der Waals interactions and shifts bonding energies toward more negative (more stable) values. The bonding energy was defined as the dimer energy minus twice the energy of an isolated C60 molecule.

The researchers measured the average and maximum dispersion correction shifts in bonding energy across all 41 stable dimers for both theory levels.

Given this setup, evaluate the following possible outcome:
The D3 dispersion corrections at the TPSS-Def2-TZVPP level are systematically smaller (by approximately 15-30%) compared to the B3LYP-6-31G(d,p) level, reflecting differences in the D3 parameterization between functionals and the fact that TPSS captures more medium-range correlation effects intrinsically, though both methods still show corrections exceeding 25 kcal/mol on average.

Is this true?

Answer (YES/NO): NO